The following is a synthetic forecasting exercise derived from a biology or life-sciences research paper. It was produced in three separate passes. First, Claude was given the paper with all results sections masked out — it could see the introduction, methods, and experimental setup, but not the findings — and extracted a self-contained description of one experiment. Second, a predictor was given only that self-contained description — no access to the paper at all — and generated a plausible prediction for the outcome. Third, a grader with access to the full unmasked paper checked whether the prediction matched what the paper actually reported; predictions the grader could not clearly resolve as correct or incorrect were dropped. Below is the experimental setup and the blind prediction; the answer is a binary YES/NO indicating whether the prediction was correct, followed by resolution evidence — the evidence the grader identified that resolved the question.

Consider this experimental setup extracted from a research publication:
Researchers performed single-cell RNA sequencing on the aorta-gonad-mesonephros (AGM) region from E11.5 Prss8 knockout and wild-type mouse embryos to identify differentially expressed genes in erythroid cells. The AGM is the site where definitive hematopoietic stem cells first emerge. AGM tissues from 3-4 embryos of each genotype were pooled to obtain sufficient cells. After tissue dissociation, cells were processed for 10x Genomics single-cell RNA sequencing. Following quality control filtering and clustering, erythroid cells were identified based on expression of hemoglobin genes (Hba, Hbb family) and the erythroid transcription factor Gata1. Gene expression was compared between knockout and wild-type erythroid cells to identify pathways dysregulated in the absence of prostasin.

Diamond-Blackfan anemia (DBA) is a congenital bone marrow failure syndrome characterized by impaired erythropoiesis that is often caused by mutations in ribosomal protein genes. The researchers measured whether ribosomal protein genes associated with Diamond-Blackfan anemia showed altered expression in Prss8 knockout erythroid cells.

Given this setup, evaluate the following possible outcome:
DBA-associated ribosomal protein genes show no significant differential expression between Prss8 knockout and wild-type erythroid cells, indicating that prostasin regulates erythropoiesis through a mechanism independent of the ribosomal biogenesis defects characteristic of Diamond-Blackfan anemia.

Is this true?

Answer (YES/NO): NO